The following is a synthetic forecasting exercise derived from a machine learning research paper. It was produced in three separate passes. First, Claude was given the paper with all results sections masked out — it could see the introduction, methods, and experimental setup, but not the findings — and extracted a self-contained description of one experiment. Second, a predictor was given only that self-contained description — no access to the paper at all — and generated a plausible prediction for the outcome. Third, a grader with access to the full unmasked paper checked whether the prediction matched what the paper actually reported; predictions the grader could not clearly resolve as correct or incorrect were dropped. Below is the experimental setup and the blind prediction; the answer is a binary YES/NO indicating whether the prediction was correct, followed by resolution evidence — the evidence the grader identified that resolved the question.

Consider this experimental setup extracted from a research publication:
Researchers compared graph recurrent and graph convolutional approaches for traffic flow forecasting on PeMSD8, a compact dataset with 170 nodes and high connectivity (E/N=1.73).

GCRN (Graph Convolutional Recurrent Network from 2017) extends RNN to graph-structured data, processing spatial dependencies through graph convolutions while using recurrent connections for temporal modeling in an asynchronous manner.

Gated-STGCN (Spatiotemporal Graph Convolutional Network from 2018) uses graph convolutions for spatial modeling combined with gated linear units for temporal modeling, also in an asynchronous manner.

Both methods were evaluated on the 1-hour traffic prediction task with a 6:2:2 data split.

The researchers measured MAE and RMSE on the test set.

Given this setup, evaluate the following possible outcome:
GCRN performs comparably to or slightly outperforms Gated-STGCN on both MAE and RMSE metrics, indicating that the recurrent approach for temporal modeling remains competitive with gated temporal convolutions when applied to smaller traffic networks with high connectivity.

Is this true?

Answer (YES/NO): YES